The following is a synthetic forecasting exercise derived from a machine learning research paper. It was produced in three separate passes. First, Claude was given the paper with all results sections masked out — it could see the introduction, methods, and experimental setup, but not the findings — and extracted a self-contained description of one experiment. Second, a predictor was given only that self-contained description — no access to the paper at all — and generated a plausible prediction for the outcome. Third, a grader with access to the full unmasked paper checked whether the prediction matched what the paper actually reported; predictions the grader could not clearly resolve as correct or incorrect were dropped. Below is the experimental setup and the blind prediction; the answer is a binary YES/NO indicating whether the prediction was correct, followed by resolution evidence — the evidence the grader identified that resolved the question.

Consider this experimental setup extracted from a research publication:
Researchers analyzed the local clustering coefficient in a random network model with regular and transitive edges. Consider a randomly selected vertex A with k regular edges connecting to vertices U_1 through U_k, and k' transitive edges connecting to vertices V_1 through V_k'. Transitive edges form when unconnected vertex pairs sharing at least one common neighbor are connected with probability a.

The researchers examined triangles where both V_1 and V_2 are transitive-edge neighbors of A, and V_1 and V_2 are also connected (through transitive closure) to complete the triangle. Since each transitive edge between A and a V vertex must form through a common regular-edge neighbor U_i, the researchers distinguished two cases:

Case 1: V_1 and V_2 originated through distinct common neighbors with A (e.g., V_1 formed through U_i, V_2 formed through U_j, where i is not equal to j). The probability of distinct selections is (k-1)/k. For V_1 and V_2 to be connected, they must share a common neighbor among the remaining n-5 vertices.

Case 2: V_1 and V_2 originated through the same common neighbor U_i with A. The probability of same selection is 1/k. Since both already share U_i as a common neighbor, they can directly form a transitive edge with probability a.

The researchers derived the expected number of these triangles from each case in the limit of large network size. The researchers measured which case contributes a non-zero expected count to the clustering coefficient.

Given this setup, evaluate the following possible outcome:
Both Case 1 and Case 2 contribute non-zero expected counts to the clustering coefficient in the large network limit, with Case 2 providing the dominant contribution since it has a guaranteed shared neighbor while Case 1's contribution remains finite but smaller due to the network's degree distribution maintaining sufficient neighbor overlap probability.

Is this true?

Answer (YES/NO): NO